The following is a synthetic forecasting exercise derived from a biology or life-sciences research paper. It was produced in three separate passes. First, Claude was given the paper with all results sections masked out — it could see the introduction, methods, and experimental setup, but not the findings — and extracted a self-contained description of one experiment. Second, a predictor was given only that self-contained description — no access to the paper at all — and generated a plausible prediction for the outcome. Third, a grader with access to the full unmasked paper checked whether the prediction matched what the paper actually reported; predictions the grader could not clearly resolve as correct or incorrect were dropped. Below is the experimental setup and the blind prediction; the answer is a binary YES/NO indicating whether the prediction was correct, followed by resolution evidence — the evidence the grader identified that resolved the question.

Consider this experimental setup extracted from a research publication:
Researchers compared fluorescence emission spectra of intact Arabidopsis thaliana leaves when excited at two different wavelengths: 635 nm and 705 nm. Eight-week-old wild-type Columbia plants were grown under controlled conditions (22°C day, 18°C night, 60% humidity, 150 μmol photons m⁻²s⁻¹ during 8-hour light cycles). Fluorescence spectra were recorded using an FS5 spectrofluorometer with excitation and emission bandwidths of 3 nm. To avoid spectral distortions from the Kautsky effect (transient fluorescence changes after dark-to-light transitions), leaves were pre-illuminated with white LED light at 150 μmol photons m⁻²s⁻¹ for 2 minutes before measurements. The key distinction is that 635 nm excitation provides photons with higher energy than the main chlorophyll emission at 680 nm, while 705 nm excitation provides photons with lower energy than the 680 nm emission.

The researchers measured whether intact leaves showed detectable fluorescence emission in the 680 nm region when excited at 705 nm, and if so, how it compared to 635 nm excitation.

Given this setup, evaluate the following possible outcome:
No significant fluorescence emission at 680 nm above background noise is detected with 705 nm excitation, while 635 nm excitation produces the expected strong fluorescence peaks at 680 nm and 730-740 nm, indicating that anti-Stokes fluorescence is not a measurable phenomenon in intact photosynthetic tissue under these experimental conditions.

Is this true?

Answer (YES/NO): NO